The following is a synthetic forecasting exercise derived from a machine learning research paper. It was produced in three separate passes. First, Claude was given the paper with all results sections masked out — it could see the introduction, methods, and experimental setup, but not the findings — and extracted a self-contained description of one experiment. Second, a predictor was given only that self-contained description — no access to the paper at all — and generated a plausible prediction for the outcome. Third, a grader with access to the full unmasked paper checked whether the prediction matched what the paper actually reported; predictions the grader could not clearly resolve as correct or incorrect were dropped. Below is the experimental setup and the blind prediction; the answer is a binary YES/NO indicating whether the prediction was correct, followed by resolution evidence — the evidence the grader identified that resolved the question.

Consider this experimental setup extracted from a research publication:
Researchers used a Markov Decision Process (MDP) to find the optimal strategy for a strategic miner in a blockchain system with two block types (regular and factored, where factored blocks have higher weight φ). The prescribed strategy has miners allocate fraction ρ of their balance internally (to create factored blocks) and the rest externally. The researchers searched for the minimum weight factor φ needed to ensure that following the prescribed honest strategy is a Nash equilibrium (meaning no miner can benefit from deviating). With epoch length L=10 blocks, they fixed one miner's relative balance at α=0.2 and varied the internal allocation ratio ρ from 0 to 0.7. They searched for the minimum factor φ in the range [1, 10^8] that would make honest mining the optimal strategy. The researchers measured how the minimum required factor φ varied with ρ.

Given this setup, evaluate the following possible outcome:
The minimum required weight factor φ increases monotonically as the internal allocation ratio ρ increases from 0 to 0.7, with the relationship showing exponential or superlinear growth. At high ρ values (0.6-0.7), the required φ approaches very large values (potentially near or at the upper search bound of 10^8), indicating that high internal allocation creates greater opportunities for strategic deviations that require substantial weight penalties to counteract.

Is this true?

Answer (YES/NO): YES